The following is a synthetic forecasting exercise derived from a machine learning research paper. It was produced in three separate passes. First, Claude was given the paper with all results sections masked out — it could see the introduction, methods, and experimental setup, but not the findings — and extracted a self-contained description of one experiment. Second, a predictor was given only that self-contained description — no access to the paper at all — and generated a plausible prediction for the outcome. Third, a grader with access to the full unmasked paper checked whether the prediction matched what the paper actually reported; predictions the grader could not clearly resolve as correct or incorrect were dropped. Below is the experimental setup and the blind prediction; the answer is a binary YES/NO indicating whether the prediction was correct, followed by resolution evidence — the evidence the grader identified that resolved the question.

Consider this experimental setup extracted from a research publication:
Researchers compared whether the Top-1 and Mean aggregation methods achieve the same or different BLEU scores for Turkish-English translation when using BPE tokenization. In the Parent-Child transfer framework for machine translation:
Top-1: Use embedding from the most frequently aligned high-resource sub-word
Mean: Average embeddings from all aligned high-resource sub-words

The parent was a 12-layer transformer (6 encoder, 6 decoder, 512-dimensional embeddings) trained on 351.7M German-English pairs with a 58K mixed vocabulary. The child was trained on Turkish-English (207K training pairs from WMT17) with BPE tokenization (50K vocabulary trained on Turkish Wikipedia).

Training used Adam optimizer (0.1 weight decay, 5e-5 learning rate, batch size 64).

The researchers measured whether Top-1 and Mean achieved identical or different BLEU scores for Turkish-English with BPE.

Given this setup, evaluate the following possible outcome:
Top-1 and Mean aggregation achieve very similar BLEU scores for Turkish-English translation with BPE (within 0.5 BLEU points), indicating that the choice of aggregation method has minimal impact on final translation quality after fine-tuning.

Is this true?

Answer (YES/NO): YES